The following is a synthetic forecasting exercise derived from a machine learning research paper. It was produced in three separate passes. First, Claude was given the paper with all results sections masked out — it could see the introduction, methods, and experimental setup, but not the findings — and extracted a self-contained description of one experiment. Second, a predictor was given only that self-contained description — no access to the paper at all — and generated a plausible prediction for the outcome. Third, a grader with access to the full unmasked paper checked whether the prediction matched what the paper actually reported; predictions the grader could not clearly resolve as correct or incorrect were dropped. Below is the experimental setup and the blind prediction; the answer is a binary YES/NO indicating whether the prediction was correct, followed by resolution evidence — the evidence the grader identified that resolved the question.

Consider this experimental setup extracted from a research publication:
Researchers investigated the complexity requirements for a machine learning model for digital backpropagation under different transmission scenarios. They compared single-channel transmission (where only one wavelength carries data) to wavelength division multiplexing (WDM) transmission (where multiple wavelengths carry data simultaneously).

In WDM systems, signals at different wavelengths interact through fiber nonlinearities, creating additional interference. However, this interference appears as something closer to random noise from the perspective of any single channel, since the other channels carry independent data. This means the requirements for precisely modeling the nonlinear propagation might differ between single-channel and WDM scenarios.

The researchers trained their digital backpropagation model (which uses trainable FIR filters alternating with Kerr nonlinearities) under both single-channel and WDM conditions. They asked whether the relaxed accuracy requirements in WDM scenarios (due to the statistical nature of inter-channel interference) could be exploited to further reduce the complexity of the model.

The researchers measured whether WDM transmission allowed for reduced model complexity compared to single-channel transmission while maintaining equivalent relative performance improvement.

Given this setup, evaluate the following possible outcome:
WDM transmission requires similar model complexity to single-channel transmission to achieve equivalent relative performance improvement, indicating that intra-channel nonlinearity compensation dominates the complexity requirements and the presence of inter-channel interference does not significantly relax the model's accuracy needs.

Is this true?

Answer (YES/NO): NO